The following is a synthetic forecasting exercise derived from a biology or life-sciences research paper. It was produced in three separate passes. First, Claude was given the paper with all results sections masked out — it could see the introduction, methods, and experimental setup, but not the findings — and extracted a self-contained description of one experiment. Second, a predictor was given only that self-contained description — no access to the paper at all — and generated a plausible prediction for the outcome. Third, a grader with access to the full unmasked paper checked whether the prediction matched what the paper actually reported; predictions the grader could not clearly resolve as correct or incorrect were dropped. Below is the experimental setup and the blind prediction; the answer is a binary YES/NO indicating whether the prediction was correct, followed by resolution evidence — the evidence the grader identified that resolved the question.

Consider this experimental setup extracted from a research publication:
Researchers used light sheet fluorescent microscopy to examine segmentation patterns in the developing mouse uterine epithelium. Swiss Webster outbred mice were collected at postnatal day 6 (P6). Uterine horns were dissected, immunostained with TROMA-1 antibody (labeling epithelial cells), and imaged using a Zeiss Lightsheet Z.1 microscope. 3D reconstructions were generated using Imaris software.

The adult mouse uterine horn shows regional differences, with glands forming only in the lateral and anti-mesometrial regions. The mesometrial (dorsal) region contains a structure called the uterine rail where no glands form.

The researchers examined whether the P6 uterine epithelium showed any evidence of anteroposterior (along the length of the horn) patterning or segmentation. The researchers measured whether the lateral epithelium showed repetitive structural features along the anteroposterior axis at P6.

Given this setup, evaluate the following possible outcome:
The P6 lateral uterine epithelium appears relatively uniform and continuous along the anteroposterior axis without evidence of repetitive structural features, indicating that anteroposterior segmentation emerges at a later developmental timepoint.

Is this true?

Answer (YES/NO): NO